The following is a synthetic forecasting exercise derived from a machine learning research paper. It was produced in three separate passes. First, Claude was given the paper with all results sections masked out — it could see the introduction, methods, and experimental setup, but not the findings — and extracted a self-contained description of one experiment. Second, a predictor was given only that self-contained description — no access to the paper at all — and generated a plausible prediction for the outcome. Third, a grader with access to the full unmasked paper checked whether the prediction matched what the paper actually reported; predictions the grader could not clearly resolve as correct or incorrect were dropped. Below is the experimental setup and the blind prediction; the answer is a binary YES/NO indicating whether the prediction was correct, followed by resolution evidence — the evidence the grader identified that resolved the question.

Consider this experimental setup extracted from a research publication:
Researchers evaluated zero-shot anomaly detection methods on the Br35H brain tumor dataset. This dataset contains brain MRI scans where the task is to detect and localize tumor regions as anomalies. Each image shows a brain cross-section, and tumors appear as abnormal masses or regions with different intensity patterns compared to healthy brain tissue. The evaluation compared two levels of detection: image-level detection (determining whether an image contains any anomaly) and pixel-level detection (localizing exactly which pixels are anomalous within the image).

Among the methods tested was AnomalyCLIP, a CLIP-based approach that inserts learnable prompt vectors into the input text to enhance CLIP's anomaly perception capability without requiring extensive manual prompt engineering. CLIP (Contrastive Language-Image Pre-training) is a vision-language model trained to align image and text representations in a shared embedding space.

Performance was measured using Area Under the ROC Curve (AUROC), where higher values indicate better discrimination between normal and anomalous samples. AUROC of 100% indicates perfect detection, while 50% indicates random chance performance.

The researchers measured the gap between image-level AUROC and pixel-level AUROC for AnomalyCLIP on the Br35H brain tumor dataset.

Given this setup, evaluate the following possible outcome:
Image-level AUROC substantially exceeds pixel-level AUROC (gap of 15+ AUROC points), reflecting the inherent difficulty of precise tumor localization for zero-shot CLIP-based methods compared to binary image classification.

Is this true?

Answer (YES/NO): YES